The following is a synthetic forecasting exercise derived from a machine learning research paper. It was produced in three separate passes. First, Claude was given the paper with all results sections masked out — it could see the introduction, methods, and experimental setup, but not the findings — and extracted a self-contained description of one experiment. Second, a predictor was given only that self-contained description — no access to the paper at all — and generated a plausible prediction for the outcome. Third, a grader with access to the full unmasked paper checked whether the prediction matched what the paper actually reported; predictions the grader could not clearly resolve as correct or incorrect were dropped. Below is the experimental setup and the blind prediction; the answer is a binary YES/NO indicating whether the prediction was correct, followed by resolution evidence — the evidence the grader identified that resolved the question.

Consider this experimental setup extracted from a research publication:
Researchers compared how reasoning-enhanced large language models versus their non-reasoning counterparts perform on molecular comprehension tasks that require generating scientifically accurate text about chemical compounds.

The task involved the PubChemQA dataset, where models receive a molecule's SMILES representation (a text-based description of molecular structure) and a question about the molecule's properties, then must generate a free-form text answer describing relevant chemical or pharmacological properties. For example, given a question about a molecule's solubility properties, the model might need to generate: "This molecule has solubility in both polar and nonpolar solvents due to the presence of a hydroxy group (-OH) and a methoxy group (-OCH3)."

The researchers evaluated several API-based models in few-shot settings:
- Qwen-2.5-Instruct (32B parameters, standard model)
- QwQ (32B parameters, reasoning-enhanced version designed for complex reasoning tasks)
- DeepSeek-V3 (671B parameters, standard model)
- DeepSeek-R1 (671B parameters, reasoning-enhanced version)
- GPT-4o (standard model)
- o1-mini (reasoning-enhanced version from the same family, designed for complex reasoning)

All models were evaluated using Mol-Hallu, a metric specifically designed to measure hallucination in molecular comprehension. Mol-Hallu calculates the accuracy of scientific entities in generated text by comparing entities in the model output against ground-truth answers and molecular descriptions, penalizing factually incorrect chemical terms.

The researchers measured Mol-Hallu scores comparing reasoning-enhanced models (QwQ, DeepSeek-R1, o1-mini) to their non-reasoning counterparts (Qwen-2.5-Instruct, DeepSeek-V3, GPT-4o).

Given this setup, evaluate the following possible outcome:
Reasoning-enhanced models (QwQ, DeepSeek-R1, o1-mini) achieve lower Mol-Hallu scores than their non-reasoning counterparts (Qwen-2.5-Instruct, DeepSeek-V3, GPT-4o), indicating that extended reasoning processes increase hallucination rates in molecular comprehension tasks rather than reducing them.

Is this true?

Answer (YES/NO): YES